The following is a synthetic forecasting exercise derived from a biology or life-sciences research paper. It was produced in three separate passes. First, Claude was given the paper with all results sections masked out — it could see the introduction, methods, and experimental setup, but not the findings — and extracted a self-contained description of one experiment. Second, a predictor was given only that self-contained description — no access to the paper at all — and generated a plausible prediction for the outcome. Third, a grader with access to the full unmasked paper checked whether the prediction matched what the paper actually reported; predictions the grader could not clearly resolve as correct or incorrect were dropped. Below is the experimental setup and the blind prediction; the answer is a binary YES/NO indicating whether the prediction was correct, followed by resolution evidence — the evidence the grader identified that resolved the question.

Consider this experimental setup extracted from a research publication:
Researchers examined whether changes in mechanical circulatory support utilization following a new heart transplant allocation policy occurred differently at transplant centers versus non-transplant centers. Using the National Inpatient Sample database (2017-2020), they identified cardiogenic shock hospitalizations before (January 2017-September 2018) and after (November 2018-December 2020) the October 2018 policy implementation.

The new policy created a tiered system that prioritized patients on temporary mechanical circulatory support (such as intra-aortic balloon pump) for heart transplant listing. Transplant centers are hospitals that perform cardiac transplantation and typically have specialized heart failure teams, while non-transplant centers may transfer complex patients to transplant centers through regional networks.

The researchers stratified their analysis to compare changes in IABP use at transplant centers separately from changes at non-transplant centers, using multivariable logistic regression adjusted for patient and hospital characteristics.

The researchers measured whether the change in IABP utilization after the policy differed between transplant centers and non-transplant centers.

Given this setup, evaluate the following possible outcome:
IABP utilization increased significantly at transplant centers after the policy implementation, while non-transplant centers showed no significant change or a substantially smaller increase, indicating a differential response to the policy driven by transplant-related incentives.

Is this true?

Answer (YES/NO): NO